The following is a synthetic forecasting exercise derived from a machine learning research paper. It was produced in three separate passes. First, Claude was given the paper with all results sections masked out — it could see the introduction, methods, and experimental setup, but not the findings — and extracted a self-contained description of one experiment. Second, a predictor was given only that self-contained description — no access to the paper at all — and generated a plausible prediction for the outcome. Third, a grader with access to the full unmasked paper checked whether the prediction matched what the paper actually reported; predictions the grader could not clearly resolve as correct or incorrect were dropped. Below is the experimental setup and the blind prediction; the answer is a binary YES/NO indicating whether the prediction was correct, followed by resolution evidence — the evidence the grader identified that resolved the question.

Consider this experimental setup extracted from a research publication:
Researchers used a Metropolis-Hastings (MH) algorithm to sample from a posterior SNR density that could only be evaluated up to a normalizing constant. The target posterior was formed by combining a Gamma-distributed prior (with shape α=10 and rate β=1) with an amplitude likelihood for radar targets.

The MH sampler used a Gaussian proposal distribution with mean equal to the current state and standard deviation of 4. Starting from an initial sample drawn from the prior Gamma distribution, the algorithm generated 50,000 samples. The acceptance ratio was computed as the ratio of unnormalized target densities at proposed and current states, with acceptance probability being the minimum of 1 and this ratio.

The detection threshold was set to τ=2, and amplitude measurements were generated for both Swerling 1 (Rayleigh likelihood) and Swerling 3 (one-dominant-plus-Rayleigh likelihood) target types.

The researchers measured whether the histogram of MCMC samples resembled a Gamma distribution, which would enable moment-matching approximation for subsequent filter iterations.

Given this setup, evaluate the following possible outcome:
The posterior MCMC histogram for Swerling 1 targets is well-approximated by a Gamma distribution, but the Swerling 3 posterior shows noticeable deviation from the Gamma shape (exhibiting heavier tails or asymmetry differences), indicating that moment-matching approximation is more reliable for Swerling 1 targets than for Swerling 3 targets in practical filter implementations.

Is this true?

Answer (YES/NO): NO